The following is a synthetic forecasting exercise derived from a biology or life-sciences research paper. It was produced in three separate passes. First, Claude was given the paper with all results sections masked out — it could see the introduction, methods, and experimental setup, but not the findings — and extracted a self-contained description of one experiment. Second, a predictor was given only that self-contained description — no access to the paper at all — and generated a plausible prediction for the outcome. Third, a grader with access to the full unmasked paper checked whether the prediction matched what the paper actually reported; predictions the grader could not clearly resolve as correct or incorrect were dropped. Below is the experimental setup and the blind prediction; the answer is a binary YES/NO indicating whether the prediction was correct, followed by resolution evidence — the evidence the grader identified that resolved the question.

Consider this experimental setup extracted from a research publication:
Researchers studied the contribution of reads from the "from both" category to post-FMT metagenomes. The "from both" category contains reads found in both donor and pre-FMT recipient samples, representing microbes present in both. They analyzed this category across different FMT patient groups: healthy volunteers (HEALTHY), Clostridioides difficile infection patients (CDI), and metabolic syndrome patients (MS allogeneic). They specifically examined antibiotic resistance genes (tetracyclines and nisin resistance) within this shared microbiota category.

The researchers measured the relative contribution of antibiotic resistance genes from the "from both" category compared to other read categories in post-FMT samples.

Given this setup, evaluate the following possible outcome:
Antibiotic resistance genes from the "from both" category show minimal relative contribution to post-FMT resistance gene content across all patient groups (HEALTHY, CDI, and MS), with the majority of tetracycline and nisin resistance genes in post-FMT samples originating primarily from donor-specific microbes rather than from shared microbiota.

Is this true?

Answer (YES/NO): NO